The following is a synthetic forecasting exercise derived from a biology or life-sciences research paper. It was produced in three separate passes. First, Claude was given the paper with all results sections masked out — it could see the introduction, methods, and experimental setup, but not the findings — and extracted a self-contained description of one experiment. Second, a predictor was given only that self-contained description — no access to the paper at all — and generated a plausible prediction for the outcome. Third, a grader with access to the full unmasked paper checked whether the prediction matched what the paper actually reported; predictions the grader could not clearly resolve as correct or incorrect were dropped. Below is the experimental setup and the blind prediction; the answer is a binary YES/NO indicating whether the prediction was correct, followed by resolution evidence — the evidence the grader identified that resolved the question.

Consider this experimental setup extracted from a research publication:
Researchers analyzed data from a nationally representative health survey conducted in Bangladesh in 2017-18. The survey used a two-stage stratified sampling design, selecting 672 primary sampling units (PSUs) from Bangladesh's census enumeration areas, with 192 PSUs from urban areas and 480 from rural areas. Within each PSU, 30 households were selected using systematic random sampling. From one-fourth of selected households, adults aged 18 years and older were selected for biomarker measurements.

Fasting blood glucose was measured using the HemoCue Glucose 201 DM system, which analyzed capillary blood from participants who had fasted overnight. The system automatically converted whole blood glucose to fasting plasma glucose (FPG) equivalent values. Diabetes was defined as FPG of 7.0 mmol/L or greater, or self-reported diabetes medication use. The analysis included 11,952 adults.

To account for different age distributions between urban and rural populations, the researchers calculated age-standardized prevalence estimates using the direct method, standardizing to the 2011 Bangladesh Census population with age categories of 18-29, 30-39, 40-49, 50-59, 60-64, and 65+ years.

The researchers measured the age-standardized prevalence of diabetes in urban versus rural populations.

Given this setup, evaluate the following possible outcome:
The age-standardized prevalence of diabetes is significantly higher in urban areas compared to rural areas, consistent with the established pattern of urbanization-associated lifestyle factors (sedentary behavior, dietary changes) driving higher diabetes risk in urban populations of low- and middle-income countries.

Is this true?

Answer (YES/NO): YES